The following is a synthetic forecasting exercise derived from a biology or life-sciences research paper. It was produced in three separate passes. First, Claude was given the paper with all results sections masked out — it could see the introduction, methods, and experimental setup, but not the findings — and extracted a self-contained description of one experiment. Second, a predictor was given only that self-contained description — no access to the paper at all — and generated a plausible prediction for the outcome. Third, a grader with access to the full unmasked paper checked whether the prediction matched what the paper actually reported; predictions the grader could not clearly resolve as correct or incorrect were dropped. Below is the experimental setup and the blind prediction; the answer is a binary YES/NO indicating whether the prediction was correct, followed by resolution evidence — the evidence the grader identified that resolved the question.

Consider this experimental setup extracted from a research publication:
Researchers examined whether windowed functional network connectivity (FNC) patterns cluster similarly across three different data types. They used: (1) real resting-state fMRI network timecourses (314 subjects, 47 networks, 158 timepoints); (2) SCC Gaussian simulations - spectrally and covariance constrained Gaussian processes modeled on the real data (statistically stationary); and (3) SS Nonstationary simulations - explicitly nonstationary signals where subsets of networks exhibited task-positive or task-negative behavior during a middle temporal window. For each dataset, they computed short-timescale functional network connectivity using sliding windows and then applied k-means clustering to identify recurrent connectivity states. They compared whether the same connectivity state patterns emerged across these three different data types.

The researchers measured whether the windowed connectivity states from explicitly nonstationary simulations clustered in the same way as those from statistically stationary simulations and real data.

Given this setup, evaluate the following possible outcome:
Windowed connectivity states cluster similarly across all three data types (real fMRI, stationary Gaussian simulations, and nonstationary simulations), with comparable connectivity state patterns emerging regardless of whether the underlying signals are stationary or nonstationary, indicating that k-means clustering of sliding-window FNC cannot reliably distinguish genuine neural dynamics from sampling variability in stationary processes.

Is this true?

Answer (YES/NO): YES